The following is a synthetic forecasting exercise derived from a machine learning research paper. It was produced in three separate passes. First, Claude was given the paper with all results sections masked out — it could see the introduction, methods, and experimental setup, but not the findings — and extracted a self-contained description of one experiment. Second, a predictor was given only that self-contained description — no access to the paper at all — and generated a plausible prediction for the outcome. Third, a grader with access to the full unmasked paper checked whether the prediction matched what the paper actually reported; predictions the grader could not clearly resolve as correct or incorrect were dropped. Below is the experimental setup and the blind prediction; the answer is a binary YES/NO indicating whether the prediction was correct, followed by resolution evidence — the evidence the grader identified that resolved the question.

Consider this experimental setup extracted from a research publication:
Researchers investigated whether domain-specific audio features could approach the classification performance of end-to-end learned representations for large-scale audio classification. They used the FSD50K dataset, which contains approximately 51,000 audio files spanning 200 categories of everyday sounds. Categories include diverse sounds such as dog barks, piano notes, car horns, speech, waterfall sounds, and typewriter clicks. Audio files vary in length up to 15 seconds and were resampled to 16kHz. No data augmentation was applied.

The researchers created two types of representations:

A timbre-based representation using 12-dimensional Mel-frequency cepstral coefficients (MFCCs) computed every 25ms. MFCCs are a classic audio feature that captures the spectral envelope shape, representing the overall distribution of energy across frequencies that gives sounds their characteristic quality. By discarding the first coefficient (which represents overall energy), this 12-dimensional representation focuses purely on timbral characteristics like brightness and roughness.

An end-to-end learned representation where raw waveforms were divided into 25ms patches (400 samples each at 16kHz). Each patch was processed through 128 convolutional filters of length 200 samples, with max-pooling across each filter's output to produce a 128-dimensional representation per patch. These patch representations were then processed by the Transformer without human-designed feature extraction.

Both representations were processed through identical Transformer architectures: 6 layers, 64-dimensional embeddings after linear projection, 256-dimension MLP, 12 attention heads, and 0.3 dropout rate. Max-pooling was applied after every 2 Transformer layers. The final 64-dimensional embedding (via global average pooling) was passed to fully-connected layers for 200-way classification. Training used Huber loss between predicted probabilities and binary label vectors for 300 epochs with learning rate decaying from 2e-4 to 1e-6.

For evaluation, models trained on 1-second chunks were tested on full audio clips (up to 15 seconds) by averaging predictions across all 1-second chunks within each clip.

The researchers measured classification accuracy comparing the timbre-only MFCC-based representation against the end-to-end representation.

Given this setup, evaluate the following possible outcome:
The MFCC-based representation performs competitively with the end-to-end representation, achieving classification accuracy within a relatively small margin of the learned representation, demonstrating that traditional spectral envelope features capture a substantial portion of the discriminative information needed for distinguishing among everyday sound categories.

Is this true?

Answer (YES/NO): NO